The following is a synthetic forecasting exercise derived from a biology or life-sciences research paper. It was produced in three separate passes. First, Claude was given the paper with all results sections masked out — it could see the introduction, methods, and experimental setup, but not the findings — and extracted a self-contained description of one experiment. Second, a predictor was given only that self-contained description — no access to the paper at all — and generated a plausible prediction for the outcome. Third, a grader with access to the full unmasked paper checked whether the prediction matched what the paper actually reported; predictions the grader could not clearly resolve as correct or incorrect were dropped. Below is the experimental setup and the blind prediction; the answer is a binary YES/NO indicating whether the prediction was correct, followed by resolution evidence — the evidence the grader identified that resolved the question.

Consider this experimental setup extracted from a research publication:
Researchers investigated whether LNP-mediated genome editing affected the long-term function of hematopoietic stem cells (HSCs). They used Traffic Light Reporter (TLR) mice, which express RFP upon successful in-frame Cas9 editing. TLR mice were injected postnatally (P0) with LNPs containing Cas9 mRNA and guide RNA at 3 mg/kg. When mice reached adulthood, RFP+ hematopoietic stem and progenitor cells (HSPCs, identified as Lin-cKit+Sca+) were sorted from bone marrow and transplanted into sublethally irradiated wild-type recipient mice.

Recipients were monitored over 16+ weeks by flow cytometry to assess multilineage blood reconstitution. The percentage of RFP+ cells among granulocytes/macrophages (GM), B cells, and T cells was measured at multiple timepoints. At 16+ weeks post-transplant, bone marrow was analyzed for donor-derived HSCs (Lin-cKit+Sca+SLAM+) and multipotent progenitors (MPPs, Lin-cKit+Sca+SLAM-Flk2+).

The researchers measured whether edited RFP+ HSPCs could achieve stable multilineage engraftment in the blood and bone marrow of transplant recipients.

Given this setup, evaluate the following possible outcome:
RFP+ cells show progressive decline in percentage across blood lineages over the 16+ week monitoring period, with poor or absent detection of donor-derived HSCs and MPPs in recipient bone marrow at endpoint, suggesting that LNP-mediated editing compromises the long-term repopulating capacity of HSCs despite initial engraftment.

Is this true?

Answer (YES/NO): NO